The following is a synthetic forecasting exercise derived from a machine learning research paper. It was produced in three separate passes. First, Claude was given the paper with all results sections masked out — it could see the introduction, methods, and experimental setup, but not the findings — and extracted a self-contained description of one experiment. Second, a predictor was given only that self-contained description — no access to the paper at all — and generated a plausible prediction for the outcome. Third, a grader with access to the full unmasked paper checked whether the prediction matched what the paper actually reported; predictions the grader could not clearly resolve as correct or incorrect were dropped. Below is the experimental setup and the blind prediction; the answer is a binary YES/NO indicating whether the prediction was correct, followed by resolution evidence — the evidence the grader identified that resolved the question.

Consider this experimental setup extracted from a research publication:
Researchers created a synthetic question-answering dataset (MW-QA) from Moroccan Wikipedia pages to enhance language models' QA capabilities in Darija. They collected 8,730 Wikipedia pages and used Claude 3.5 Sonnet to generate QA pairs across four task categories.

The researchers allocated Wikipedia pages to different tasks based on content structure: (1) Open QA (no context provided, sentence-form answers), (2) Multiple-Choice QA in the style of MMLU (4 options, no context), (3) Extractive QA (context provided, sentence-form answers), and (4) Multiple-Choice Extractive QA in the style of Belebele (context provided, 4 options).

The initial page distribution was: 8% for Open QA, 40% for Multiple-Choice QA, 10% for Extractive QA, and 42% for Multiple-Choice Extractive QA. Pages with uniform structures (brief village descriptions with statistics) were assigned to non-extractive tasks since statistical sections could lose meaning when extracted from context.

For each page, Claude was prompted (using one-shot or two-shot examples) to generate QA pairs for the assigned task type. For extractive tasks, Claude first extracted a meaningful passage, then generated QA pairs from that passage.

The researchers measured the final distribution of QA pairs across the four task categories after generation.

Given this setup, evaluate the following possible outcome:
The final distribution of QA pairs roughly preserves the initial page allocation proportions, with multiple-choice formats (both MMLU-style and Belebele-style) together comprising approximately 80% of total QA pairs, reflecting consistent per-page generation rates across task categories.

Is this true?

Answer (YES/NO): NO